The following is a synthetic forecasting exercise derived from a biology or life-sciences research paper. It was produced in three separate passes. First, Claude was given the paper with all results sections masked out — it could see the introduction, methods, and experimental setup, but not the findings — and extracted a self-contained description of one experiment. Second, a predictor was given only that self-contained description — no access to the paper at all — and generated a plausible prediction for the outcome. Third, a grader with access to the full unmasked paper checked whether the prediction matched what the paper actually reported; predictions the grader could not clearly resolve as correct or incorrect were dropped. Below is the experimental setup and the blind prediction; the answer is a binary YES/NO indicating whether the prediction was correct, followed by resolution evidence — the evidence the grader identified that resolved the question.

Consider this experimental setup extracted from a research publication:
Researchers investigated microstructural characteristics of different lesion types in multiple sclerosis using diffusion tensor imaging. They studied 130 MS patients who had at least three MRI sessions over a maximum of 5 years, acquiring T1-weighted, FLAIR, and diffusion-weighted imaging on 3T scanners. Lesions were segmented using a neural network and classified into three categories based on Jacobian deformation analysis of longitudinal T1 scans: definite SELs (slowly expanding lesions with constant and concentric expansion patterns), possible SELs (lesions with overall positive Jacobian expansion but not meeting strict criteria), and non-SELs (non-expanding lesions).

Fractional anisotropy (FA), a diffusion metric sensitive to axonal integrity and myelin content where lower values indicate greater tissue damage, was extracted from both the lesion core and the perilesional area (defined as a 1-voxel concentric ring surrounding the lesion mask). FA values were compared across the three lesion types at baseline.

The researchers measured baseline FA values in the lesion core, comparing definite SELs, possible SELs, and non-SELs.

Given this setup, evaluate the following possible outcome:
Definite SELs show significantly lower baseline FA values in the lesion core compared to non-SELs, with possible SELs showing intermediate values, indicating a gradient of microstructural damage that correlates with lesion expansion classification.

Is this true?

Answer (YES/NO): NO